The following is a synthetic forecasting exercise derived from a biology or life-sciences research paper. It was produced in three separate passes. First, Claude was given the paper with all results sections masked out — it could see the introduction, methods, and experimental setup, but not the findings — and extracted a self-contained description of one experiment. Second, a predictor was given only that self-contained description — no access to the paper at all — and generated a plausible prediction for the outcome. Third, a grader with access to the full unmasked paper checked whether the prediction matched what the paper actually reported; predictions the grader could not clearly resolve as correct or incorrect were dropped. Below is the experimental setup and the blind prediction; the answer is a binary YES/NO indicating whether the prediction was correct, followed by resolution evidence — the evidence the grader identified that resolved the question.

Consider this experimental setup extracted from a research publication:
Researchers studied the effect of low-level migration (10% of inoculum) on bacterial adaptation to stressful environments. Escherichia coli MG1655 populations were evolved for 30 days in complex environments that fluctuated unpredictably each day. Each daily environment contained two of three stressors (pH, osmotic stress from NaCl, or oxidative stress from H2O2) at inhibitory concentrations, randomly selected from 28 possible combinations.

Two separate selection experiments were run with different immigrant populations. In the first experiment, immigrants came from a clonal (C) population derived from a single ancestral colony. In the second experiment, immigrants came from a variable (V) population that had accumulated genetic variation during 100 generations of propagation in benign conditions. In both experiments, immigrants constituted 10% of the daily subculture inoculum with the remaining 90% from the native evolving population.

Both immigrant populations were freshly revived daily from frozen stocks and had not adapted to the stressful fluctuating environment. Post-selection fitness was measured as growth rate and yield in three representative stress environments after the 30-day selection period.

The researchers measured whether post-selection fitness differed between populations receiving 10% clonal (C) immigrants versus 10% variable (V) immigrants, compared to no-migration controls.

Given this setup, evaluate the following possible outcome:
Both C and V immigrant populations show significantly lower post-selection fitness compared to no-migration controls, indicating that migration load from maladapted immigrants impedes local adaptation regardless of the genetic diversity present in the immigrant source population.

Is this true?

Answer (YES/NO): NO